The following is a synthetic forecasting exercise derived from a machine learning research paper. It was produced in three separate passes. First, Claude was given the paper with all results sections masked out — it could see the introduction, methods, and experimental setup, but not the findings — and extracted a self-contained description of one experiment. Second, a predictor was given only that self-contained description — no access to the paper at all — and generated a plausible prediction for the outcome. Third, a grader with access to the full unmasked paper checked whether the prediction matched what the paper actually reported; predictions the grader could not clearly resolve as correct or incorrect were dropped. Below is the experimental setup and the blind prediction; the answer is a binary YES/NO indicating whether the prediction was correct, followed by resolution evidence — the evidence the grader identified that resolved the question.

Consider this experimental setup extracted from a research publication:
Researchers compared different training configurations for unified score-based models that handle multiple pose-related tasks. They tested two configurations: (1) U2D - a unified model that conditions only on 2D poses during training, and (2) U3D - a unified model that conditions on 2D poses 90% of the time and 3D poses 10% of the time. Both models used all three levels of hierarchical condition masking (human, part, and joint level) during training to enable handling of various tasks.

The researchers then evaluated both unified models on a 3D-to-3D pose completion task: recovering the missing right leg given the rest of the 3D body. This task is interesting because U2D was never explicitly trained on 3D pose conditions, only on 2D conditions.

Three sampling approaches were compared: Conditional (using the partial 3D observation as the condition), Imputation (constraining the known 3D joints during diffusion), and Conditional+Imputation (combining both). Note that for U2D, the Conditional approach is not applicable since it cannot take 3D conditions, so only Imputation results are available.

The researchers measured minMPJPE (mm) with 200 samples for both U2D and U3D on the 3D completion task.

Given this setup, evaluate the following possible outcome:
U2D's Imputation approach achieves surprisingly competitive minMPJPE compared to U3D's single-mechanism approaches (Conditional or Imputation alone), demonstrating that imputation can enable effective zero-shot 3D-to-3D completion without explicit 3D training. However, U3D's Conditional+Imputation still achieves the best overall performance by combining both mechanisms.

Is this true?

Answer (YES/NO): YES